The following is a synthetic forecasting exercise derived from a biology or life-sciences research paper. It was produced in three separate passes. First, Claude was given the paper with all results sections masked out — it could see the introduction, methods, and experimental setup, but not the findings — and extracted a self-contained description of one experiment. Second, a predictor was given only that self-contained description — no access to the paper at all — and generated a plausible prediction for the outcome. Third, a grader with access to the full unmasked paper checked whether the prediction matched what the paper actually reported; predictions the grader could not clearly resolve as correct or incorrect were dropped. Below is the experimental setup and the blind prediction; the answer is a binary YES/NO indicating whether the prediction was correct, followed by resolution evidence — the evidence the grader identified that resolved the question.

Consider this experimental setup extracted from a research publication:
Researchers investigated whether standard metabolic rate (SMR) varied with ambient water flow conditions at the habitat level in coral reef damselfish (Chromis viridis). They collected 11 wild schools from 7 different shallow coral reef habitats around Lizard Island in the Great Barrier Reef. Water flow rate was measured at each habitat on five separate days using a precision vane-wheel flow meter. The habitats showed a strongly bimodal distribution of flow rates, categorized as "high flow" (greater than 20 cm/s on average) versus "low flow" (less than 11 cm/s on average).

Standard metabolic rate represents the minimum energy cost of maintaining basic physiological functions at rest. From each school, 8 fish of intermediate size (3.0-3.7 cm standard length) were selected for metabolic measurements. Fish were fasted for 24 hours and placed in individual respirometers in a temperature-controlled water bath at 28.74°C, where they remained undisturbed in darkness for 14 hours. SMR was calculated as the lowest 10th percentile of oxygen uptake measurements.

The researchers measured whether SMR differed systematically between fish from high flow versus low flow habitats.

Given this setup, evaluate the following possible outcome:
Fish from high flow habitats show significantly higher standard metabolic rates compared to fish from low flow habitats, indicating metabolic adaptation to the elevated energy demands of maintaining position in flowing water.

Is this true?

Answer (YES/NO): NO